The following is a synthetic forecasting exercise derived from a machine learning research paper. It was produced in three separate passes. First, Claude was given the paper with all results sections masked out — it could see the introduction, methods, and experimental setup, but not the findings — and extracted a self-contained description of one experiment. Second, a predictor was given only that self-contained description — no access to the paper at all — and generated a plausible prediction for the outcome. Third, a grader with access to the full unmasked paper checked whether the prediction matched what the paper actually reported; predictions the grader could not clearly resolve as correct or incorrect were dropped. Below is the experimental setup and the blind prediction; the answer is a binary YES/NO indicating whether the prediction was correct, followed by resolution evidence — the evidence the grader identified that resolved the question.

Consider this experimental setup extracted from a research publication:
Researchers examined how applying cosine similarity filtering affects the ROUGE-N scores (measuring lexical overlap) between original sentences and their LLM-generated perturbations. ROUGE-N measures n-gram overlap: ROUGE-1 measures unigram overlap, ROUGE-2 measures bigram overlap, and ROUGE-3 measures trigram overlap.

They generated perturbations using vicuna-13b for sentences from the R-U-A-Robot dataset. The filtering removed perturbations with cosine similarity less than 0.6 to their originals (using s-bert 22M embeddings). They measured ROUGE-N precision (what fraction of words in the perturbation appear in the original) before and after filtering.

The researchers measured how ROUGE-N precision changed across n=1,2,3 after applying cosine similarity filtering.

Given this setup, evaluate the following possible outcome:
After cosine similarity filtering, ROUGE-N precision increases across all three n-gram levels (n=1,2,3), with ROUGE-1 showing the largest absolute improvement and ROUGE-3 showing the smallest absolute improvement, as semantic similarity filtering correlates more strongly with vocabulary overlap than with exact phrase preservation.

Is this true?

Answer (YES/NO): NO